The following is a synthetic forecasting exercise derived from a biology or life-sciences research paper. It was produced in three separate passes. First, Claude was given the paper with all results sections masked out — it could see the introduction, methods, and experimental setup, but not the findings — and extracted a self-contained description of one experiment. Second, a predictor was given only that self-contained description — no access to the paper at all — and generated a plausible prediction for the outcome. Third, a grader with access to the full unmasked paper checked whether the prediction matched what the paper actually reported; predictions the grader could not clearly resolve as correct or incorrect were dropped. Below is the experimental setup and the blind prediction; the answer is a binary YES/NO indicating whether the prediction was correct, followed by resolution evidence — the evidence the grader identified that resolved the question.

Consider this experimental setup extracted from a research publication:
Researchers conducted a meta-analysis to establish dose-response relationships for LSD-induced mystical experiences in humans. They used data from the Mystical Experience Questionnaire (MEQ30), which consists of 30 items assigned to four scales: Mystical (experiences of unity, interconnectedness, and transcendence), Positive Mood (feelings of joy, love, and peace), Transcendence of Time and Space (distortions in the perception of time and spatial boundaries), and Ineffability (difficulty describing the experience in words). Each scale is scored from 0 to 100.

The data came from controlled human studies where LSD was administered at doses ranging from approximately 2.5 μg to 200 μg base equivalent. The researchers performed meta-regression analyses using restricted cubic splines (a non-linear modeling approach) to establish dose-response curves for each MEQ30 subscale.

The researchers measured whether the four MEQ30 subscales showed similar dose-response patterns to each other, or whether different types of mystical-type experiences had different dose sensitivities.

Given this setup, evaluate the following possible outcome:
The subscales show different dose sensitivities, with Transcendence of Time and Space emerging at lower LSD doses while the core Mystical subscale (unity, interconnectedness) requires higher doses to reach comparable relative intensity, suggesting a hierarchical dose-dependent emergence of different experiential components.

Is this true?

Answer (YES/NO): NO